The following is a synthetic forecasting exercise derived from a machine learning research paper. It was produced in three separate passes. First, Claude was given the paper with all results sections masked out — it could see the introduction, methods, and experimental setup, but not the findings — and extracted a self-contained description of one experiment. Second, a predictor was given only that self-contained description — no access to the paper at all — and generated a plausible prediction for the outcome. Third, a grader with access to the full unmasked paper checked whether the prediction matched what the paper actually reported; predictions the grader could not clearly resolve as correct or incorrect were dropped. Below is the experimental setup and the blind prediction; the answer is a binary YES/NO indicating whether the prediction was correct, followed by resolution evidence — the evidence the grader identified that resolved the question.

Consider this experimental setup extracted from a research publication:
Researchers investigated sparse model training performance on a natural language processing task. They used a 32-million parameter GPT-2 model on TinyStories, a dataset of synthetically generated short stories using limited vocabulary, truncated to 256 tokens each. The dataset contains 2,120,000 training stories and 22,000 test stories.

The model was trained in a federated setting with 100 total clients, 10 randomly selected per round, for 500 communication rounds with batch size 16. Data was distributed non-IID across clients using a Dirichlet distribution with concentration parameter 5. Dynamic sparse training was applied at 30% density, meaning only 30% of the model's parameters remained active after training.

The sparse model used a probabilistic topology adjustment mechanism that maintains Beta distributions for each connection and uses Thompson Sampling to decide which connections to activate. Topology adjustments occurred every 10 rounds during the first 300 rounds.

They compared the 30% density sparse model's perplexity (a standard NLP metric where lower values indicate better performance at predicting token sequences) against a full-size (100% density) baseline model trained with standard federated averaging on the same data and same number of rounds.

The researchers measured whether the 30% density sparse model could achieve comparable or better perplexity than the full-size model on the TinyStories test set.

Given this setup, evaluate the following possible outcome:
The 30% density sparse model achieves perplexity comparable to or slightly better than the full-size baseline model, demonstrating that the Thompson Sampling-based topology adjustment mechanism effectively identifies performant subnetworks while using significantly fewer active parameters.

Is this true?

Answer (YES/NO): YES